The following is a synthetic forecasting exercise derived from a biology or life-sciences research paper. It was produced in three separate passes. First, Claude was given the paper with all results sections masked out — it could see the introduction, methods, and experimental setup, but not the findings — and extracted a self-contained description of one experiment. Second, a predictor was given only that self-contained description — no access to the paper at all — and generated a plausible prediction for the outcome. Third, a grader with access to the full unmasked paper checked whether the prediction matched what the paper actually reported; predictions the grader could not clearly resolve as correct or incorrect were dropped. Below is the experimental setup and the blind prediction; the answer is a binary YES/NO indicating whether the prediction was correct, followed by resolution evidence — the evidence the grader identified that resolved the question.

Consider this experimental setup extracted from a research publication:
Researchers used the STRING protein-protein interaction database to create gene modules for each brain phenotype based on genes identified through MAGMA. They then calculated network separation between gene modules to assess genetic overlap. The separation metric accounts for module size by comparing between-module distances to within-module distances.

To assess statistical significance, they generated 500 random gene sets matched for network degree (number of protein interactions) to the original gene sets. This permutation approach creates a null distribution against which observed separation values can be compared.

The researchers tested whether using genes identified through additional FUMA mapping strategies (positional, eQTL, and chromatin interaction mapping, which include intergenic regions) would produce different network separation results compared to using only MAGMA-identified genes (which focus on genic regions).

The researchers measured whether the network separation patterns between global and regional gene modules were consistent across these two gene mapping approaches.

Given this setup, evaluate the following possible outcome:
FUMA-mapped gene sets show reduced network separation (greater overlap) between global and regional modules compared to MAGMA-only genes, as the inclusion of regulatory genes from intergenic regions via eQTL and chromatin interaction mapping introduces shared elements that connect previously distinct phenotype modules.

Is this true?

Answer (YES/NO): NO